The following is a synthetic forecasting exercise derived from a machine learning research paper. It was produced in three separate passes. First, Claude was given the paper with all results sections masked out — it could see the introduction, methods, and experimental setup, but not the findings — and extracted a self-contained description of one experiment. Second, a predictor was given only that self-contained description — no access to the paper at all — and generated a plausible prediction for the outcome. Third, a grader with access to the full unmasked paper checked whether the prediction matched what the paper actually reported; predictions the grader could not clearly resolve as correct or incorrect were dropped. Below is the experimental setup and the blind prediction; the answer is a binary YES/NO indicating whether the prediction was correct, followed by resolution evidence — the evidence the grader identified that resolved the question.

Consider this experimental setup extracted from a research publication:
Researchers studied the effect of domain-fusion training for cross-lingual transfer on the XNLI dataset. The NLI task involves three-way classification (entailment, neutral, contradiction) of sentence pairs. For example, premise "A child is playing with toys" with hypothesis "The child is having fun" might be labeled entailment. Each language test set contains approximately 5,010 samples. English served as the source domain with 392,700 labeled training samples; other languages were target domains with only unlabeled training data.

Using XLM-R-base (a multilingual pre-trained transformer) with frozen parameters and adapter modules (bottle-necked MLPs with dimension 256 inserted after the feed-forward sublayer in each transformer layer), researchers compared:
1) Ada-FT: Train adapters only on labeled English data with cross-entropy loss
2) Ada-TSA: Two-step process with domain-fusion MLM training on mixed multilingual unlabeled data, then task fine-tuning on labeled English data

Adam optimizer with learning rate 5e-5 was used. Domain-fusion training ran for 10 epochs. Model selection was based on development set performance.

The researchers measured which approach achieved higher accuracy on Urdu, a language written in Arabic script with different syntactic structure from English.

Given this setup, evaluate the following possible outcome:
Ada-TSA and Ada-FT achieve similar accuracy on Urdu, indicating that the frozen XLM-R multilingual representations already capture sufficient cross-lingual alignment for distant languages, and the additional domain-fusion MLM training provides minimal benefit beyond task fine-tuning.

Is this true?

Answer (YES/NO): NO